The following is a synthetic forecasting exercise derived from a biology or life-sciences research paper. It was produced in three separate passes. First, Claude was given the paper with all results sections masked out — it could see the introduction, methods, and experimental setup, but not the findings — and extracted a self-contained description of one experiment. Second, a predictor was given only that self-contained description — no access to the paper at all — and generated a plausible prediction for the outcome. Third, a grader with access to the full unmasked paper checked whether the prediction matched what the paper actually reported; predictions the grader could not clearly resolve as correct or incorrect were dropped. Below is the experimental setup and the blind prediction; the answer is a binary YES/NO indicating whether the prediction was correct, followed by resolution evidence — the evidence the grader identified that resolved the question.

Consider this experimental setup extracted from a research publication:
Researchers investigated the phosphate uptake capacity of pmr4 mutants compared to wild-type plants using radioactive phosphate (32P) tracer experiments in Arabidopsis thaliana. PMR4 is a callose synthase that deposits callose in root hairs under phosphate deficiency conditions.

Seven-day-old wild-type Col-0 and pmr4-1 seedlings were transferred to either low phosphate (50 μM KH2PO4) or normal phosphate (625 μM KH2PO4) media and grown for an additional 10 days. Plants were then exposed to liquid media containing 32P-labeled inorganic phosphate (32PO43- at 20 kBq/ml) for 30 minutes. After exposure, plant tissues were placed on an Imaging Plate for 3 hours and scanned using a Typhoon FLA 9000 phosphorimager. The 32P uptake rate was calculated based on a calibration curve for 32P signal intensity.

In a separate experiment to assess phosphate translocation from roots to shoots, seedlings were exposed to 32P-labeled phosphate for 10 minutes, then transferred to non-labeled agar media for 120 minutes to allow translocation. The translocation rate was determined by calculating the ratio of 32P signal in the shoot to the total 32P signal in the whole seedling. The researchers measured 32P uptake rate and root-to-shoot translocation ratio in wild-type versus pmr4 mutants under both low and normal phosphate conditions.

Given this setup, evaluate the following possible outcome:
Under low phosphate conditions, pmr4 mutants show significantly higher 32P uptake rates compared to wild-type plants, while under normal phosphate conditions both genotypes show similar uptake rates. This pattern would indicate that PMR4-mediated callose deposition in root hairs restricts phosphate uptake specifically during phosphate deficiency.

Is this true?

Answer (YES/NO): NO